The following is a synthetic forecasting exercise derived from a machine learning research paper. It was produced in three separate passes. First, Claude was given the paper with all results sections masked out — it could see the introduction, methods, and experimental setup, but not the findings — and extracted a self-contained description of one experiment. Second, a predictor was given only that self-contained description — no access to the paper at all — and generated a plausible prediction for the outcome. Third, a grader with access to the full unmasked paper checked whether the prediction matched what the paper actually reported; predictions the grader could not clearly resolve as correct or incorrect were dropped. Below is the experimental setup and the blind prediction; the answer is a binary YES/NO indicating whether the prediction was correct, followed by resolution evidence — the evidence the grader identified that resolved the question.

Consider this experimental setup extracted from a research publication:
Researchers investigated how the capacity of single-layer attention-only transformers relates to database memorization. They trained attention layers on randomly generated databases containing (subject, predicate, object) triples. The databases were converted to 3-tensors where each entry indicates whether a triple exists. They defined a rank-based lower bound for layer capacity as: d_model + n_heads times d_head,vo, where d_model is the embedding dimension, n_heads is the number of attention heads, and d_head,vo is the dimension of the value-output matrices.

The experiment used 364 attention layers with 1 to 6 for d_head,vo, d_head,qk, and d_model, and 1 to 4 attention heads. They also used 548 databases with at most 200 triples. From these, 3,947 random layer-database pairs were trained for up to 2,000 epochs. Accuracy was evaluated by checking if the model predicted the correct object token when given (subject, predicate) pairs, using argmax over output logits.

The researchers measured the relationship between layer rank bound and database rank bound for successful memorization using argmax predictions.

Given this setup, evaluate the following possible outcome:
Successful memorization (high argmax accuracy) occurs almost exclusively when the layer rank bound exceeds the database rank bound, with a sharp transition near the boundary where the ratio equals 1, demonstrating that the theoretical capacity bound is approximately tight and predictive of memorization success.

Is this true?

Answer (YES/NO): NO